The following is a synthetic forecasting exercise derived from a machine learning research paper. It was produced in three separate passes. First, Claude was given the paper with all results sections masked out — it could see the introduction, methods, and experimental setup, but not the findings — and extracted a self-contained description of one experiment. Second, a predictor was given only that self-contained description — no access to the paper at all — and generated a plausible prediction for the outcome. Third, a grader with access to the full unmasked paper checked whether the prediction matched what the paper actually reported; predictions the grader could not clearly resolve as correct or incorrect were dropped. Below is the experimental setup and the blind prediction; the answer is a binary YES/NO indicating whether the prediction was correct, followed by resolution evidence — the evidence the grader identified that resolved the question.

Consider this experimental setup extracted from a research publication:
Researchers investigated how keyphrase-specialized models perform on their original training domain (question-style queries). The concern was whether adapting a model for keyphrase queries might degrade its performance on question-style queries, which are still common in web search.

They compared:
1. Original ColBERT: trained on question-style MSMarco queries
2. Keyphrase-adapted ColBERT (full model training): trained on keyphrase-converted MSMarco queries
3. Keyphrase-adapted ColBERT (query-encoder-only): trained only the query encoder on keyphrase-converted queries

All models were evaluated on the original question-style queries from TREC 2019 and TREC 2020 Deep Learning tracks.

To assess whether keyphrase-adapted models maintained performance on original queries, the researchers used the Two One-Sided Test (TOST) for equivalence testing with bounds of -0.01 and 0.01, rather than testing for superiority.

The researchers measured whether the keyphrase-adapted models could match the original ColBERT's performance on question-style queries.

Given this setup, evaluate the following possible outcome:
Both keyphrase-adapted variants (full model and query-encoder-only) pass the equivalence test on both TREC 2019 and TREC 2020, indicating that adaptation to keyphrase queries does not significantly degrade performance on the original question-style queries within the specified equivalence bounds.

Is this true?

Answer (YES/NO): NO